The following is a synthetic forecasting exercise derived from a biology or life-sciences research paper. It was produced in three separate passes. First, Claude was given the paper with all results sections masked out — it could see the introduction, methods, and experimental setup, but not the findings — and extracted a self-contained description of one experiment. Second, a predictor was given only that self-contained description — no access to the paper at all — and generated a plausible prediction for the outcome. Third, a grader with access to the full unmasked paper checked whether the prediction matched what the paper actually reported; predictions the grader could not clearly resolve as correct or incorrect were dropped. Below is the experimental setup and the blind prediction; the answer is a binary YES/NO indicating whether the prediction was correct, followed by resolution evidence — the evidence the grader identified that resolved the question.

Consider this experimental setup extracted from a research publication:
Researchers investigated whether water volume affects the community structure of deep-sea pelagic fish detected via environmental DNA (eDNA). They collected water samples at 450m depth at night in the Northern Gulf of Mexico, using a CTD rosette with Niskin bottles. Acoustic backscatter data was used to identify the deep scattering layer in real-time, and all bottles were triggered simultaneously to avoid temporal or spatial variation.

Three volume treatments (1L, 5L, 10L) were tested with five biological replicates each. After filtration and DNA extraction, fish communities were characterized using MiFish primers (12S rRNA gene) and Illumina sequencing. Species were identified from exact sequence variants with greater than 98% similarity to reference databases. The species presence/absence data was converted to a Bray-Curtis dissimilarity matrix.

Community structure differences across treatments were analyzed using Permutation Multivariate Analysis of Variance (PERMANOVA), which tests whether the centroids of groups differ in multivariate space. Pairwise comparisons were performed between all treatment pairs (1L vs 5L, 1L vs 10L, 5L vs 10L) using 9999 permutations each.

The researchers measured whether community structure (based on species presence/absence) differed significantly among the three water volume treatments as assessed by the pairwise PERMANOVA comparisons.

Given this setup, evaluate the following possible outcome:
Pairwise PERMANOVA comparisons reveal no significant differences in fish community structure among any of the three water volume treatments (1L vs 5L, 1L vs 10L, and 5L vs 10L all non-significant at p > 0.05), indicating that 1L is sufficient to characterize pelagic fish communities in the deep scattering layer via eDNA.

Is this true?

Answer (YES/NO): NO